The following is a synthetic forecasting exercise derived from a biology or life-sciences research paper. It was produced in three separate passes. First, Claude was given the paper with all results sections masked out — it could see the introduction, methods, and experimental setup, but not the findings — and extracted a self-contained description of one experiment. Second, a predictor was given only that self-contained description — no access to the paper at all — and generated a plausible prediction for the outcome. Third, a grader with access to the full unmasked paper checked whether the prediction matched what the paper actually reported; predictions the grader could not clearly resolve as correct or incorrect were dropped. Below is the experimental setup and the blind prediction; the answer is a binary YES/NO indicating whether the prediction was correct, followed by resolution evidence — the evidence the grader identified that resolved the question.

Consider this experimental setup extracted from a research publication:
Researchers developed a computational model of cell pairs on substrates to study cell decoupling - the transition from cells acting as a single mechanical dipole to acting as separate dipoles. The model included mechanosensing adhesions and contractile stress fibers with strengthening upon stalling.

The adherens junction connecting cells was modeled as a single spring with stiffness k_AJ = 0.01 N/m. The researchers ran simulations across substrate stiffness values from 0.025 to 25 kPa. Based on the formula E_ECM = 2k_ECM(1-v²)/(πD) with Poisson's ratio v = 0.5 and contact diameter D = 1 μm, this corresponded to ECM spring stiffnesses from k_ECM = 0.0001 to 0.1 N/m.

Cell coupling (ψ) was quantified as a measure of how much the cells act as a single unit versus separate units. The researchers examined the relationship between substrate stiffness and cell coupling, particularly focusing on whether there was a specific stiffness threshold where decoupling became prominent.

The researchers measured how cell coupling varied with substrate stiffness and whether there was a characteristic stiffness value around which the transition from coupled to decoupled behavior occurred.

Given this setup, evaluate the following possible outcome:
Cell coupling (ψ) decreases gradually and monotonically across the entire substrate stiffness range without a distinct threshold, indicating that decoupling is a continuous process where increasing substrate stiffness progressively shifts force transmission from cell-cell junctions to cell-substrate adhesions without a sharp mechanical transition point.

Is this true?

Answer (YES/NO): NO